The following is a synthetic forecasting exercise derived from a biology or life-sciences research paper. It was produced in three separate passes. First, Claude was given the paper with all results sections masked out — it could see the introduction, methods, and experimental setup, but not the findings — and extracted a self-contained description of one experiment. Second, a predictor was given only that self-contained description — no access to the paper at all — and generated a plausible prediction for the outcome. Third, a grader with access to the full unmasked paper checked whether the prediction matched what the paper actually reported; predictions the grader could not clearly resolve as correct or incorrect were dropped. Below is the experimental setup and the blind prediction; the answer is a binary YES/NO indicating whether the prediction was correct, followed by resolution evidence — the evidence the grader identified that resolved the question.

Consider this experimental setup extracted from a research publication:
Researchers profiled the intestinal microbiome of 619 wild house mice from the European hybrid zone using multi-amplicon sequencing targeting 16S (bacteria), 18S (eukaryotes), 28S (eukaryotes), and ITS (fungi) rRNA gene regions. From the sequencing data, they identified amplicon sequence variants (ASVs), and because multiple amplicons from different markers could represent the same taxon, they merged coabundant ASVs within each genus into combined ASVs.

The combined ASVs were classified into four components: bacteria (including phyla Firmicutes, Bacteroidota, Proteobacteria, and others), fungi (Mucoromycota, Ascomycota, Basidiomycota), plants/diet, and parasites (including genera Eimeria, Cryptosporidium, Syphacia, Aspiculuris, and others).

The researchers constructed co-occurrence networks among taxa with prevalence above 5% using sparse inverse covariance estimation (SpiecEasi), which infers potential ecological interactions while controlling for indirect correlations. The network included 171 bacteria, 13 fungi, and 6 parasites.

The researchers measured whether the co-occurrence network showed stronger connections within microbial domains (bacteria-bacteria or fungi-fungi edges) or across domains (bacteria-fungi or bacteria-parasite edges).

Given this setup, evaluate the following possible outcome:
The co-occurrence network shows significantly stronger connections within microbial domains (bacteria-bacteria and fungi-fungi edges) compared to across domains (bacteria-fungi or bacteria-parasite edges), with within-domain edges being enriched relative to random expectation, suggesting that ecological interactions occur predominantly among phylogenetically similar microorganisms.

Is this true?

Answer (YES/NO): NO